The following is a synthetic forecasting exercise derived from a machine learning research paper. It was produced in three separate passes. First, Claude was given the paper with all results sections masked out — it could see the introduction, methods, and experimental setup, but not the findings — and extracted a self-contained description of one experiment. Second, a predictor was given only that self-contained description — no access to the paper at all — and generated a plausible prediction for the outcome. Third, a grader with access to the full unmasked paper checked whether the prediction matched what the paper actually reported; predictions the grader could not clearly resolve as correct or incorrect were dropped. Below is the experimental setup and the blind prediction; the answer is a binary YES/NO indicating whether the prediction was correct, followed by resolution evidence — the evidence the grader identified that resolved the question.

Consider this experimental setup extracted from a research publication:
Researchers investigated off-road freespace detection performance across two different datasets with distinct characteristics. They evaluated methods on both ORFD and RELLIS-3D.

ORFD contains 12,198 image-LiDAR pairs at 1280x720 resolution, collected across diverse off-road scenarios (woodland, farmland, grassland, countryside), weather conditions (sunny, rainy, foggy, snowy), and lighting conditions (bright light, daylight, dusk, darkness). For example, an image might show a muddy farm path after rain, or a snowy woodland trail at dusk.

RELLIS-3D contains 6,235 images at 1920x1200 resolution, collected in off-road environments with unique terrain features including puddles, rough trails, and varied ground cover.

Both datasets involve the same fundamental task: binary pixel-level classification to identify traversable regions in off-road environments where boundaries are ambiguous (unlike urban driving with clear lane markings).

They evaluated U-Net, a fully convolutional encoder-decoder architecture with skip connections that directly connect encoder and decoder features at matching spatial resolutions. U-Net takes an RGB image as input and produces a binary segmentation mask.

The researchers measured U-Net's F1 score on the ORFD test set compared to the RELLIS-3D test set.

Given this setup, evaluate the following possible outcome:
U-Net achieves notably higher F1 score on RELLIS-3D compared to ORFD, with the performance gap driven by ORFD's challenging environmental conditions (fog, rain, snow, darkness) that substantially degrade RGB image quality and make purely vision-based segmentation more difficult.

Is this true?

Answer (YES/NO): NO